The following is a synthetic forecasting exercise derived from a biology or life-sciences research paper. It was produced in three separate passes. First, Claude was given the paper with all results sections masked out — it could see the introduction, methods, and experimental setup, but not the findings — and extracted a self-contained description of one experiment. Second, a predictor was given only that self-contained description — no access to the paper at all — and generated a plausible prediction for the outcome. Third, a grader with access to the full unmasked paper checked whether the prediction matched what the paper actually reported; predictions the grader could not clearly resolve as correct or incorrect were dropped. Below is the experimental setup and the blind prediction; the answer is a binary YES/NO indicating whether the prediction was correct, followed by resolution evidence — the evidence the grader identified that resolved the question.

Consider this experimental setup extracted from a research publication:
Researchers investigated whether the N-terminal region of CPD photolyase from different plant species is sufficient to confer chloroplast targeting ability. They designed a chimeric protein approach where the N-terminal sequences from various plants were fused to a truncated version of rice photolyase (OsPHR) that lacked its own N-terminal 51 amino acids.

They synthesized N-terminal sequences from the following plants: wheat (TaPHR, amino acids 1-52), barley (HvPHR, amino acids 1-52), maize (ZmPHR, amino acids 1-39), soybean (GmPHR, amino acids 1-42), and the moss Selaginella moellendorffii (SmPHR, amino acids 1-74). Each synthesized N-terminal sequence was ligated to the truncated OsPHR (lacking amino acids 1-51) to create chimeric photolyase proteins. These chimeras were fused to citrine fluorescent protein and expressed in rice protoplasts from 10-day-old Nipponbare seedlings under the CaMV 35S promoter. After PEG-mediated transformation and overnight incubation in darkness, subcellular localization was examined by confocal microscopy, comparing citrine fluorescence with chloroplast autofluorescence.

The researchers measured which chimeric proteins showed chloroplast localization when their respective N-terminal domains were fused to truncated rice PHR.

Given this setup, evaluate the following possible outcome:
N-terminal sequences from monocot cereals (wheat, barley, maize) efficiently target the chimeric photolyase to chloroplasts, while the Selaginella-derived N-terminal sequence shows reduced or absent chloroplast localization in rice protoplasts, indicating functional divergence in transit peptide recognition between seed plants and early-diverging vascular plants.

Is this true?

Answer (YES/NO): NO